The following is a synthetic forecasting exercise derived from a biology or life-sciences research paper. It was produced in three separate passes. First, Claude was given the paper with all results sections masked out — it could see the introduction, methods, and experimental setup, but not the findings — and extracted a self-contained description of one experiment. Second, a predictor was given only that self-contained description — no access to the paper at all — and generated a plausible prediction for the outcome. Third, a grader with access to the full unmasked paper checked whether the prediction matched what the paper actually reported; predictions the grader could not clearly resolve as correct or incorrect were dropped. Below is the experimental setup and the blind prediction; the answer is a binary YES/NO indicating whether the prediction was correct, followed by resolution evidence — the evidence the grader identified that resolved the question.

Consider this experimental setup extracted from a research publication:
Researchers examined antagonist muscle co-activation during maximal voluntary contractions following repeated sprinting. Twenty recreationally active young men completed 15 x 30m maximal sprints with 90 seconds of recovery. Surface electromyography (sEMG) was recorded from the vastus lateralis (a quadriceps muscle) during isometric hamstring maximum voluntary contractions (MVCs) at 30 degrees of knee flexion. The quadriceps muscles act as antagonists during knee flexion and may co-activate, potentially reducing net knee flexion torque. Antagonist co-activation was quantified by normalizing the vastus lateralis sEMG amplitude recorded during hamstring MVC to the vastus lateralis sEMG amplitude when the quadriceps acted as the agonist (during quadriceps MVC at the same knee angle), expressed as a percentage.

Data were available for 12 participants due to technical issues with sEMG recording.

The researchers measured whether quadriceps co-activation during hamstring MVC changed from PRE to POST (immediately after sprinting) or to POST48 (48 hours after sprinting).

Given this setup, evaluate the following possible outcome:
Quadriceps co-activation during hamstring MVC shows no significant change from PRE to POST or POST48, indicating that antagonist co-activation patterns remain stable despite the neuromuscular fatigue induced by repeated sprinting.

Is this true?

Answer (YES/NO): YES